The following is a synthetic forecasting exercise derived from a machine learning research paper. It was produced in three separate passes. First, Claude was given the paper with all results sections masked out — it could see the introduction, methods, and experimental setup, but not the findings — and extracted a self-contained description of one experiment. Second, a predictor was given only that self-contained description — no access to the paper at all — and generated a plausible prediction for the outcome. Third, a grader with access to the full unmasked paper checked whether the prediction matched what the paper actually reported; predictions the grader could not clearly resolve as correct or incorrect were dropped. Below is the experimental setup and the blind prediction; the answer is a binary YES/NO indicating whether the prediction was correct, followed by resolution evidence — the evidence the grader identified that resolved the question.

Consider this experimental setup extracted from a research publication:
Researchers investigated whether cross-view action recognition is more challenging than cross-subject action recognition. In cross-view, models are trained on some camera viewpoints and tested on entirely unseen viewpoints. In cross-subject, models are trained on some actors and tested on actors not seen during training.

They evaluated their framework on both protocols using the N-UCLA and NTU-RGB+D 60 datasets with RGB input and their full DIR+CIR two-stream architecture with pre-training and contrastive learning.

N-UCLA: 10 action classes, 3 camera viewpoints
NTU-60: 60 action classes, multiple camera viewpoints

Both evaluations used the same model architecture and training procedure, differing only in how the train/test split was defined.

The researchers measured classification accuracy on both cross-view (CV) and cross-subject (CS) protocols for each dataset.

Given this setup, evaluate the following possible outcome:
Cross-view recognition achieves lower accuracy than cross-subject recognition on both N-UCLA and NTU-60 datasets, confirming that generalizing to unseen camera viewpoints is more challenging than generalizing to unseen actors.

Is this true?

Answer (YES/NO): NO